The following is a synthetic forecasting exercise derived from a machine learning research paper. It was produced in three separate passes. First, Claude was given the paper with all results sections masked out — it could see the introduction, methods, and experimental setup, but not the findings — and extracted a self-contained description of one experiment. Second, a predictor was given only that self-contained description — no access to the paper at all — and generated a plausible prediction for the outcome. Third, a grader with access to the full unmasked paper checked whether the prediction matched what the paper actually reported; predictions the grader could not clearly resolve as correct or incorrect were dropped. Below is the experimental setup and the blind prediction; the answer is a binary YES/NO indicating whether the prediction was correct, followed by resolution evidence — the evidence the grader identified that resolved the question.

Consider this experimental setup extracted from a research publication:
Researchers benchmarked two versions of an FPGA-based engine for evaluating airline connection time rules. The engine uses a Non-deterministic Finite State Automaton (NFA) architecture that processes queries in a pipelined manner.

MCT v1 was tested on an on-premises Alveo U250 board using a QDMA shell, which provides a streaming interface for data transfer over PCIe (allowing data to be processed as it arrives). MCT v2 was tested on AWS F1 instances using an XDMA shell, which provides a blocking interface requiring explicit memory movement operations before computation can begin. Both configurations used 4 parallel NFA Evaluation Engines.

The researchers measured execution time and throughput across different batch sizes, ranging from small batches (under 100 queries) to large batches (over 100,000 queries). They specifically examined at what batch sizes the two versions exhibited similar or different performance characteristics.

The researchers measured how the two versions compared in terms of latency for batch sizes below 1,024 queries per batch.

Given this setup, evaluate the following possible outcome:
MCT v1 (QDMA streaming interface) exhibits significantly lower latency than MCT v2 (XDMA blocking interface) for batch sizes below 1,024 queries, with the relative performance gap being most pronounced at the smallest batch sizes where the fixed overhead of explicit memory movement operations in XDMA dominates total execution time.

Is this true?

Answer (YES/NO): YES